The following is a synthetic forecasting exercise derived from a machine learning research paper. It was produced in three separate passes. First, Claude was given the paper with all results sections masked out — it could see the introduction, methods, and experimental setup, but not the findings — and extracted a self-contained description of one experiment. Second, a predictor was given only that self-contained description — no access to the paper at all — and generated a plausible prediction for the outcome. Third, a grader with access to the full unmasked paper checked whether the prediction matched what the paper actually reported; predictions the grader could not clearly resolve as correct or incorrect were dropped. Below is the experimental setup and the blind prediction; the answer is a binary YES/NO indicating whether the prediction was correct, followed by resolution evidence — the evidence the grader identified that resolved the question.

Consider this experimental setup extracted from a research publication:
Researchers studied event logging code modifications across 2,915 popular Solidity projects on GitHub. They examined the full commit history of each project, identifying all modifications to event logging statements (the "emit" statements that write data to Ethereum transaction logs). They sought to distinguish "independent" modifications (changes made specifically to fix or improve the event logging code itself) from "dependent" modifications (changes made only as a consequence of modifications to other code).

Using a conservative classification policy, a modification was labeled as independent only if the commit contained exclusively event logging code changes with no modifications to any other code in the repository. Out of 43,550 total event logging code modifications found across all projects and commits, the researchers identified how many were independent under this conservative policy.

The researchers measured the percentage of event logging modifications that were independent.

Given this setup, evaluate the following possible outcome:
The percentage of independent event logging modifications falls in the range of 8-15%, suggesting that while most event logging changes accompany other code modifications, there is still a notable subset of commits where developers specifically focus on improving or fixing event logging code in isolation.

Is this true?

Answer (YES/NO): NO